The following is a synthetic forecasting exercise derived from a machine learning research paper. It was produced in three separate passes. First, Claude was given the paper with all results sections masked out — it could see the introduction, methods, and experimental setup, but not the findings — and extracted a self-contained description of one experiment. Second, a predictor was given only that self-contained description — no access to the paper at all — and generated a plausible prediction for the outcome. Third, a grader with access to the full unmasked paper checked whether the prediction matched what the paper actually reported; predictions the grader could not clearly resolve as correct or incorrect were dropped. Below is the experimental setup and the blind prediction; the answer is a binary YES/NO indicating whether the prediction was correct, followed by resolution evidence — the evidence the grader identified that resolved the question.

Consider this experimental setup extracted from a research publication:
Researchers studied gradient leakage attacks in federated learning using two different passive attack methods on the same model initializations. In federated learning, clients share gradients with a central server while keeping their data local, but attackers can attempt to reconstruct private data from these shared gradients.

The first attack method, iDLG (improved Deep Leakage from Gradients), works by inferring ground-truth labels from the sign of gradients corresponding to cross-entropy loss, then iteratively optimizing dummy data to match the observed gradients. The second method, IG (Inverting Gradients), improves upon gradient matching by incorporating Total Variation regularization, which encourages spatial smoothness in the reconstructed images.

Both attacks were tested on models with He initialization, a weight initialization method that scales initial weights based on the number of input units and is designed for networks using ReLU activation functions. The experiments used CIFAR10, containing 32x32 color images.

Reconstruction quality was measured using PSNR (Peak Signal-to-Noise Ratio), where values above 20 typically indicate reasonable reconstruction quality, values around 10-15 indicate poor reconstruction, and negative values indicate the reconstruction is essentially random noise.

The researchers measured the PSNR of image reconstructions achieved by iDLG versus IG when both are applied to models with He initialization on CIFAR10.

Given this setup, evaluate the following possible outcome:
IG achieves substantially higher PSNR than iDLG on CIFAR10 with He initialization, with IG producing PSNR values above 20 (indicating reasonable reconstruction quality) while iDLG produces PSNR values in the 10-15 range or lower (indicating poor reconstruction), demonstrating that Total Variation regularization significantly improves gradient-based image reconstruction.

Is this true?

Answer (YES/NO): NO